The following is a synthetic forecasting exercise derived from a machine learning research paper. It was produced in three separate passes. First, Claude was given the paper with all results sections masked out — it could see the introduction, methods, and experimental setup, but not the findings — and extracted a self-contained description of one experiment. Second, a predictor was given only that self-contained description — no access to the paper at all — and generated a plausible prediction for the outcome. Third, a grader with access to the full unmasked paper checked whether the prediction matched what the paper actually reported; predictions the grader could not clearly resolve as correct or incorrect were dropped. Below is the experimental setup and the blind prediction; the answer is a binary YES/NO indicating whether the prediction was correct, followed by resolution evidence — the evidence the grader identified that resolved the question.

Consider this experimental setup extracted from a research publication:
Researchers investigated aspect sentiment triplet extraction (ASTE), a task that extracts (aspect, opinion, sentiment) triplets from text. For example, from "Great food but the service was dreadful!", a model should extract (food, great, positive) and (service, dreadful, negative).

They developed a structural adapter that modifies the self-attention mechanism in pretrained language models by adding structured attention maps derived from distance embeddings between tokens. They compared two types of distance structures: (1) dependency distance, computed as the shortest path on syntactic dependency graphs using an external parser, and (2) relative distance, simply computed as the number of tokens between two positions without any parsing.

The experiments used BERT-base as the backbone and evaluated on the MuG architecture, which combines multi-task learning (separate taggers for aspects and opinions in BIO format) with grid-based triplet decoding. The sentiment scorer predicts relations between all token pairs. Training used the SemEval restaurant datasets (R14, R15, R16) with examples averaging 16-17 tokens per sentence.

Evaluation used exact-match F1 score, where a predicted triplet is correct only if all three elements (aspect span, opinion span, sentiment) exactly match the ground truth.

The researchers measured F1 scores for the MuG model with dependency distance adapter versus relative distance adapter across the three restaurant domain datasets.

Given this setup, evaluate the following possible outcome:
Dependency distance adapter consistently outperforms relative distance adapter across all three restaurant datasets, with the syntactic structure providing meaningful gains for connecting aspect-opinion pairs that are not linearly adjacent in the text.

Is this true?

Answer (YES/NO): NO